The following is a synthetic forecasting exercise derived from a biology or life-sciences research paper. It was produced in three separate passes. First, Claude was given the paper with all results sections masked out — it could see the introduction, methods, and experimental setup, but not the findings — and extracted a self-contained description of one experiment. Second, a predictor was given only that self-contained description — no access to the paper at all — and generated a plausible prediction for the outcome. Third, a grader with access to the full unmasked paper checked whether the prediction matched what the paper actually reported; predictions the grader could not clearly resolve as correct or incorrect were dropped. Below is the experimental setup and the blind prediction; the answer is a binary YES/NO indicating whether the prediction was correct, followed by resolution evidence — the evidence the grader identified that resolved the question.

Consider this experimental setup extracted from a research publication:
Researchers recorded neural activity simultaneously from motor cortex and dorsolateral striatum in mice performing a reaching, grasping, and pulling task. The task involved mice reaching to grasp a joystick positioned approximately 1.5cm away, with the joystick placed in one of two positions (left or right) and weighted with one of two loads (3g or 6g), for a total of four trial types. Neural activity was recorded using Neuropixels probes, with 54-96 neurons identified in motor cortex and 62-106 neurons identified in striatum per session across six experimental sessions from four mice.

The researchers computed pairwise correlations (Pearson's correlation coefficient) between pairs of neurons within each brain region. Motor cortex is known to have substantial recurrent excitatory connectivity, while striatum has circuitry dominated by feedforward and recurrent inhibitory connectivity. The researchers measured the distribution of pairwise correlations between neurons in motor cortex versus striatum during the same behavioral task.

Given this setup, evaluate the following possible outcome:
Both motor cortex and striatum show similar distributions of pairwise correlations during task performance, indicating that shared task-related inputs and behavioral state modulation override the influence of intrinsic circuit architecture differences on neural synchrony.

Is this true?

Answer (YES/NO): NO